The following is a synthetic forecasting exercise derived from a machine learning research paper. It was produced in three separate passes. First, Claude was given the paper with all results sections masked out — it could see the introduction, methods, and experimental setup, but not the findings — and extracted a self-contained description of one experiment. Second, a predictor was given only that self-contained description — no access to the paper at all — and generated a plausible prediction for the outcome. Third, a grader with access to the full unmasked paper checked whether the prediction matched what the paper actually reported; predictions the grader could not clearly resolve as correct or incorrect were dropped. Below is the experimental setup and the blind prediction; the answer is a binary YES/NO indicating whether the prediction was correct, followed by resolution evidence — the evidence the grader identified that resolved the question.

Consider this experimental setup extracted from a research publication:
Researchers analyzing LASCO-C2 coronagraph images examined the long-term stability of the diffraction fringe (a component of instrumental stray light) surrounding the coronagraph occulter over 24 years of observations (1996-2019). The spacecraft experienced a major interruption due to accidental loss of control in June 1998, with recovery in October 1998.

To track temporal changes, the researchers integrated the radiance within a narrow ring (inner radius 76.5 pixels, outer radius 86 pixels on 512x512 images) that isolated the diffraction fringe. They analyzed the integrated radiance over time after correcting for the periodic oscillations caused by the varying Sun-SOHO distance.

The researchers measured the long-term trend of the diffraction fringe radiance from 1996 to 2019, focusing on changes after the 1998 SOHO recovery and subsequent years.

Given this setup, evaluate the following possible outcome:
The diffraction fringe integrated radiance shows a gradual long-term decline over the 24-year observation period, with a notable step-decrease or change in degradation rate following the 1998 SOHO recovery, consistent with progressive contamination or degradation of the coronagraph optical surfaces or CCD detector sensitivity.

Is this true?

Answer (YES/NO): NO